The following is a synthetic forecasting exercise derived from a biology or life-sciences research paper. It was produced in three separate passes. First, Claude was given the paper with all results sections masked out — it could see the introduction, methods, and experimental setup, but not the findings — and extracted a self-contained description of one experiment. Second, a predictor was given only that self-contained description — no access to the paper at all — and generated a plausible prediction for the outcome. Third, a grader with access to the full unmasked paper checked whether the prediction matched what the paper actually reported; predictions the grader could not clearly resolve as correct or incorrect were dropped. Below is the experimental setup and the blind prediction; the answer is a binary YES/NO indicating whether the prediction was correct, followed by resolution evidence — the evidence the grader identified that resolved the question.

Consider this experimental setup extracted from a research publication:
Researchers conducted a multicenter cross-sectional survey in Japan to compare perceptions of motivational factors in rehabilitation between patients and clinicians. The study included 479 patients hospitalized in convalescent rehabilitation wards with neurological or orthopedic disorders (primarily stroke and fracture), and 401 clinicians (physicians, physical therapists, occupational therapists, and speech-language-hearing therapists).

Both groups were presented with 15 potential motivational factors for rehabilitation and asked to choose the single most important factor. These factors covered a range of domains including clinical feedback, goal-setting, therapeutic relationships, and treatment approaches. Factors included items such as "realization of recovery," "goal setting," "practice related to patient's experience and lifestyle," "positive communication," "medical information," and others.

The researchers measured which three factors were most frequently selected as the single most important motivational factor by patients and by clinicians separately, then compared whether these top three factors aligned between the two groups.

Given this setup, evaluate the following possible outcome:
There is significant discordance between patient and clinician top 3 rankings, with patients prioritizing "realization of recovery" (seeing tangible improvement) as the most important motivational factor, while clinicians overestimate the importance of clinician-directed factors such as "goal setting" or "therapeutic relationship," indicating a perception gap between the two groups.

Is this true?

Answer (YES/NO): NO